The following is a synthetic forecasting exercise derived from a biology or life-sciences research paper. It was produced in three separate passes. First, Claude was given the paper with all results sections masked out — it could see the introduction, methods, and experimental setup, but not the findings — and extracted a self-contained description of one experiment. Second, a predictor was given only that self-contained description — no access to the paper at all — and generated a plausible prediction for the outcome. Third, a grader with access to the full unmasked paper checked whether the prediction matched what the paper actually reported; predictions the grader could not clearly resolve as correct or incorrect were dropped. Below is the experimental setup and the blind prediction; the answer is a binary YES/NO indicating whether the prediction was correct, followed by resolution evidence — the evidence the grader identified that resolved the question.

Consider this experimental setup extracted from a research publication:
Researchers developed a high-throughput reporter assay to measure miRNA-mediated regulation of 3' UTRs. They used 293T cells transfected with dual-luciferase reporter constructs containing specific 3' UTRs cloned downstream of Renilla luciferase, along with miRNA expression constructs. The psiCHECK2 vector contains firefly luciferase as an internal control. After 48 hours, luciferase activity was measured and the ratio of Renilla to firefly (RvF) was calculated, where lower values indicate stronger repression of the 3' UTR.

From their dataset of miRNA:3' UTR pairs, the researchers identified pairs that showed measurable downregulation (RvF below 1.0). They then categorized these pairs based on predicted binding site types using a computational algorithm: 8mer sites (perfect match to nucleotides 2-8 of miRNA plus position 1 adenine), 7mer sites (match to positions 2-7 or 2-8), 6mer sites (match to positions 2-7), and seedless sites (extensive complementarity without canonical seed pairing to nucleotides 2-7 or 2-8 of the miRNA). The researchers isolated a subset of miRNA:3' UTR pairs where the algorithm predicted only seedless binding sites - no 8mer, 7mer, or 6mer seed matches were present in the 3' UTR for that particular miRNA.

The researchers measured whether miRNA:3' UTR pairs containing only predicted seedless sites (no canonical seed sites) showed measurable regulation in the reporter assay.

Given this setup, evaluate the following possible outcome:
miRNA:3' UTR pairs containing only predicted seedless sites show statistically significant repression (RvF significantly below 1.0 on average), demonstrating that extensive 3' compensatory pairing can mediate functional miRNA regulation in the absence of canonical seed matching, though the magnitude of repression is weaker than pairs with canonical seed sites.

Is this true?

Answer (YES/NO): YES